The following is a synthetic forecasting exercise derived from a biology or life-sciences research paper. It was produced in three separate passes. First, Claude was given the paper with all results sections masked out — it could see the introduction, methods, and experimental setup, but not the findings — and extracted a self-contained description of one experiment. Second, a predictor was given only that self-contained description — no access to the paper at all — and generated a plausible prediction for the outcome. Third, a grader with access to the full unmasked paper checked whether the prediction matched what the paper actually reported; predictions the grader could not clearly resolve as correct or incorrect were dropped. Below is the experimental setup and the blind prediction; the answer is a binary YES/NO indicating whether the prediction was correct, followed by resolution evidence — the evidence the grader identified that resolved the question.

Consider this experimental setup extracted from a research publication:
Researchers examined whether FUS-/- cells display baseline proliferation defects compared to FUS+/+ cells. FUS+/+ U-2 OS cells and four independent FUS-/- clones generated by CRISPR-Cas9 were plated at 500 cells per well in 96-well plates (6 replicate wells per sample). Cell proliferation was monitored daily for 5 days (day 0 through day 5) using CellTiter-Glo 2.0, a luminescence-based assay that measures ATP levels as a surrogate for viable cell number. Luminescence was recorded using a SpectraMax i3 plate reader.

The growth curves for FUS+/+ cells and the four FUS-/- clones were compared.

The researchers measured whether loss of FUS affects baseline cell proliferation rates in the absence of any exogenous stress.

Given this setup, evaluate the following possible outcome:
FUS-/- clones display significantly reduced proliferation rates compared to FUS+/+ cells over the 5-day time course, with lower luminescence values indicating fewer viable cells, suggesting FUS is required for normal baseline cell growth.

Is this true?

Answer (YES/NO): YES